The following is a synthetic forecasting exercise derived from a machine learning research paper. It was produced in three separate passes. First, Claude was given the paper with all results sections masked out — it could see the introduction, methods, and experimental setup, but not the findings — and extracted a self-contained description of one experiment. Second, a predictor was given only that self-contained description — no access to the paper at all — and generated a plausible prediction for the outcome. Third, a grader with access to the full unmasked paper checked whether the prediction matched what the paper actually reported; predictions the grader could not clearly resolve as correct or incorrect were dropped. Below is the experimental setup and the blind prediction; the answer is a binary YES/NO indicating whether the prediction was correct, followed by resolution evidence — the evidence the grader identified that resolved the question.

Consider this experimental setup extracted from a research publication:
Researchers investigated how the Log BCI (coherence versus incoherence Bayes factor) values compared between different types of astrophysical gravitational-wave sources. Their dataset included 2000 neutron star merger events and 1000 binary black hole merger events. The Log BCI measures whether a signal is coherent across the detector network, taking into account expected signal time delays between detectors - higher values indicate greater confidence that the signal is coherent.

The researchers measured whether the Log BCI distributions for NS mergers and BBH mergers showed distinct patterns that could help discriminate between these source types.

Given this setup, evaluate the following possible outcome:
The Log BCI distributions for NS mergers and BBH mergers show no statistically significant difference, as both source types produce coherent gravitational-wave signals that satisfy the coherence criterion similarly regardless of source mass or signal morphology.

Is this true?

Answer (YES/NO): YES